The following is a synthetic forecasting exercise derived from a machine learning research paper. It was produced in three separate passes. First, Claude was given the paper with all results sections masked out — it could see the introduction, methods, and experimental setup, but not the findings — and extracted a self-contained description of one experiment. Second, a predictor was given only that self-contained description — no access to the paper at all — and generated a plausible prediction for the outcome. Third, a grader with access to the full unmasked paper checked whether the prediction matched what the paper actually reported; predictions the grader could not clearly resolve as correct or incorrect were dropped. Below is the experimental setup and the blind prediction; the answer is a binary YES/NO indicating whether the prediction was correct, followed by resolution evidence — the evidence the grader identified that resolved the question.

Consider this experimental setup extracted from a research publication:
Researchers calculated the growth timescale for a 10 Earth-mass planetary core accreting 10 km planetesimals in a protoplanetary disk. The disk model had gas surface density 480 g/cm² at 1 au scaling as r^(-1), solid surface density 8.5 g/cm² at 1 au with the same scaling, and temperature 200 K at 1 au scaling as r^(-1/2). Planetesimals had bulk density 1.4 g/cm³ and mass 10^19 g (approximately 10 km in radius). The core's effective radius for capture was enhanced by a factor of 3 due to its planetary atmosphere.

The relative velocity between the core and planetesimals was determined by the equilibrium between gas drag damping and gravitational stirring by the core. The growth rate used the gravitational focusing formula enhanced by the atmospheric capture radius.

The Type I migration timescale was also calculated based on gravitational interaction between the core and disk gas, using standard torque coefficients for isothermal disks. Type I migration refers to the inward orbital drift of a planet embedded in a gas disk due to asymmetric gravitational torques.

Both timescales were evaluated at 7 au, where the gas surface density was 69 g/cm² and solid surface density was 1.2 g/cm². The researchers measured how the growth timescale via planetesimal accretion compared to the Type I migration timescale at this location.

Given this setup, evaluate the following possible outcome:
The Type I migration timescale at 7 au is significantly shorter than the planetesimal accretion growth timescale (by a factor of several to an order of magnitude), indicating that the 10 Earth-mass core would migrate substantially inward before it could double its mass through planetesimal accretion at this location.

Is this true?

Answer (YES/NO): YES